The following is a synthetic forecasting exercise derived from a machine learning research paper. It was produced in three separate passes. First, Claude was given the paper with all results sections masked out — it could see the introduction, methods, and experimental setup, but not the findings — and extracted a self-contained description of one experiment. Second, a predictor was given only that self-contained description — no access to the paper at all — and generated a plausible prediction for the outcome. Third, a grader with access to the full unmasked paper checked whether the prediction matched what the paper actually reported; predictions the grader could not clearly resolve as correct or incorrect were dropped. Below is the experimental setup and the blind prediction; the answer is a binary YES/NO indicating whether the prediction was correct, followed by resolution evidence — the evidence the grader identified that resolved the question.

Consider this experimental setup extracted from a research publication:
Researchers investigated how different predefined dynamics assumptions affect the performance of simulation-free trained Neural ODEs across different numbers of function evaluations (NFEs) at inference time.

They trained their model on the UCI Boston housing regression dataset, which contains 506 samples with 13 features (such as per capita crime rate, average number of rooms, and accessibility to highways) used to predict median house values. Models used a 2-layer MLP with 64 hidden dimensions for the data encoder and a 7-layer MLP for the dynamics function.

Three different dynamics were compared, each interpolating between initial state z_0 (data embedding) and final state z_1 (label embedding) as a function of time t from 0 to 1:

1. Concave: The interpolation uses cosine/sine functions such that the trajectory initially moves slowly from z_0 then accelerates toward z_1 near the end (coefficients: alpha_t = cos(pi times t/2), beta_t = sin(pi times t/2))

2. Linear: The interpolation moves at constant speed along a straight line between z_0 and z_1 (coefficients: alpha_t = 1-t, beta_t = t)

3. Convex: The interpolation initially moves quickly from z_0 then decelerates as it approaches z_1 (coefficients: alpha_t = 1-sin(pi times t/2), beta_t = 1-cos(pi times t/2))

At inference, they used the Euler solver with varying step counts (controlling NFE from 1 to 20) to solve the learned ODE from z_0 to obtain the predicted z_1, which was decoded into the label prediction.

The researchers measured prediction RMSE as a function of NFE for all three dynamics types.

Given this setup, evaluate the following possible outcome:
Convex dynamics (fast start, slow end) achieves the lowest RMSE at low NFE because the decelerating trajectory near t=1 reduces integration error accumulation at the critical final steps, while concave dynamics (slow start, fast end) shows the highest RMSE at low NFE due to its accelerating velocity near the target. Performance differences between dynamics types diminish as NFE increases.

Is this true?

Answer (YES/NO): NO